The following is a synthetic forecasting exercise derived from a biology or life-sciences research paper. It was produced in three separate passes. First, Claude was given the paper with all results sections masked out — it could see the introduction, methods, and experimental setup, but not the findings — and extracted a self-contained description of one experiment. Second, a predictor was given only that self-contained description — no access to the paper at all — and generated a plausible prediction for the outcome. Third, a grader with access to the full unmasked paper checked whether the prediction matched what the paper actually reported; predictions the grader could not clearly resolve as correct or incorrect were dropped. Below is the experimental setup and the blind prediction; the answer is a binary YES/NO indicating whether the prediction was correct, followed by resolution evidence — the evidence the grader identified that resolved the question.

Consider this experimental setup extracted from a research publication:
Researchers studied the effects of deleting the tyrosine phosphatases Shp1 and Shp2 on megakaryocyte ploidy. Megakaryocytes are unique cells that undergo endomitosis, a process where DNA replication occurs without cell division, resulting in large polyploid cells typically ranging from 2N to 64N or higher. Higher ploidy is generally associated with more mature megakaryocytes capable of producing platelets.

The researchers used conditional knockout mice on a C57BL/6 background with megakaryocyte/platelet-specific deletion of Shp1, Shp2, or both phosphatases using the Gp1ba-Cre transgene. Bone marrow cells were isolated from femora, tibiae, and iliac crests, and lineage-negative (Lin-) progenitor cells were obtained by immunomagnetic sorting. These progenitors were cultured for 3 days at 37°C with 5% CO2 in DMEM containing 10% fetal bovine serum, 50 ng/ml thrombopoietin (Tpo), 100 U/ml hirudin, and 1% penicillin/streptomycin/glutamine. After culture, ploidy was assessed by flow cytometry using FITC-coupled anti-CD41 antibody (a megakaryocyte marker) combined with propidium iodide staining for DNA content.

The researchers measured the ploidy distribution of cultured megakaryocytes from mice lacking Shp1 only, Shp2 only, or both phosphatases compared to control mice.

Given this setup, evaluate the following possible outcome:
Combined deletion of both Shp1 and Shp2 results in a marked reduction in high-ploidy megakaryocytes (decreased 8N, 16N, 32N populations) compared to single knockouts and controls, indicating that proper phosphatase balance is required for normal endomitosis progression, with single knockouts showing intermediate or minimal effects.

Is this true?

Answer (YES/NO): NO